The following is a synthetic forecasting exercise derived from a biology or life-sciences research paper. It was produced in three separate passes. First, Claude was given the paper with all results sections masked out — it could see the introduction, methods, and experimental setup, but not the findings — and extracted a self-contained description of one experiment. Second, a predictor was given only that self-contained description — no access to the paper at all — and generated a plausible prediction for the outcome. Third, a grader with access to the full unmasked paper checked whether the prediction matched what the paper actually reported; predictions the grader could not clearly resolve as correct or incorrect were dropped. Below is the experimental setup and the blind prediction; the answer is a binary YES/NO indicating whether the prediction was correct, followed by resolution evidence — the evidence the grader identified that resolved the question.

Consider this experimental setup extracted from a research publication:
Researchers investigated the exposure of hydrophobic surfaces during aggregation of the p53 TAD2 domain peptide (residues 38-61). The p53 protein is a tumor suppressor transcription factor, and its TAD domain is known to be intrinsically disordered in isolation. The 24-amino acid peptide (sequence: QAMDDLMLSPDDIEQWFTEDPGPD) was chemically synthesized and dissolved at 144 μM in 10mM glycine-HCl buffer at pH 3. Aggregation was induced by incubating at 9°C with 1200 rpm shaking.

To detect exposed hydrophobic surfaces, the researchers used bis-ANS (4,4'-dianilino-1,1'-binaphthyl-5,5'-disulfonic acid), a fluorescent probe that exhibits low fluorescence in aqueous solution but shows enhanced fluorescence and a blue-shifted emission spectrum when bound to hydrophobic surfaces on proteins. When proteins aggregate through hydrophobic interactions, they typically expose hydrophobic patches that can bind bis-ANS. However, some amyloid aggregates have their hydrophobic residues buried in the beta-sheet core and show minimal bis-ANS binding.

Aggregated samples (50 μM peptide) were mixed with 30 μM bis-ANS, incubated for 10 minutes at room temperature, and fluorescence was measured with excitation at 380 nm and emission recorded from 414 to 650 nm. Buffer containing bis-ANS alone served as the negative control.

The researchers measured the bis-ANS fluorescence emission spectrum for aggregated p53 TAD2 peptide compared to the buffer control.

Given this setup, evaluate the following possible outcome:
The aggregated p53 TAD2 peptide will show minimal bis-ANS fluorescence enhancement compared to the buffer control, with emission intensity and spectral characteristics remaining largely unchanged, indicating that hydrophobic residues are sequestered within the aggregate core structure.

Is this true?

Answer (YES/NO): NO